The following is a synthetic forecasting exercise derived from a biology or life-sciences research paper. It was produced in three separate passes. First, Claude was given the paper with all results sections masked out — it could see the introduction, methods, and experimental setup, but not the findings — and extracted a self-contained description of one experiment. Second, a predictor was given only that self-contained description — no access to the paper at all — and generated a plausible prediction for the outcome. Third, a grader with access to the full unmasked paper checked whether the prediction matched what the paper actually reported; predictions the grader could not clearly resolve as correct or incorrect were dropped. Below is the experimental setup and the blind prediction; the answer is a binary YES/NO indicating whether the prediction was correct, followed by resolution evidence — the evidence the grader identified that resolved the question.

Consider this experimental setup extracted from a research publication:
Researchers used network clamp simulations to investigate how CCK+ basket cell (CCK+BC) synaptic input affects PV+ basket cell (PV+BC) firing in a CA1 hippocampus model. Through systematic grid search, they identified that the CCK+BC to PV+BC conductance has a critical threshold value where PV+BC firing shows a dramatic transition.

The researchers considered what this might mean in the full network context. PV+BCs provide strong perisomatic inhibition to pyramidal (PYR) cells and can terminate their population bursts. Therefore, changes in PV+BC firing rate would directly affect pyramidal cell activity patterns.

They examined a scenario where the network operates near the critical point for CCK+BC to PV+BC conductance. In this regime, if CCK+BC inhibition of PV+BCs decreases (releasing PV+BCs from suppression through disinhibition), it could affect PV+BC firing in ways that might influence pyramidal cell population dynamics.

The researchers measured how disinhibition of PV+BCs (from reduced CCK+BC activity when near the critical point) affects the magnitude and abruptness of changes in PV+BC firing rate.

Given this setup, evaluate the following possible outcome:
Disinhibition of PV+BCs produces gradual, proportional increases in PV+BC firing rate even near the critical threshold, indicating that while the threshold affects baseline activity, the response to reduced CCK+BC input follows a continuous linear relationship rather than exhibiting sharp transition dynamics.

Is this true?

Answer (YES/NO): NO